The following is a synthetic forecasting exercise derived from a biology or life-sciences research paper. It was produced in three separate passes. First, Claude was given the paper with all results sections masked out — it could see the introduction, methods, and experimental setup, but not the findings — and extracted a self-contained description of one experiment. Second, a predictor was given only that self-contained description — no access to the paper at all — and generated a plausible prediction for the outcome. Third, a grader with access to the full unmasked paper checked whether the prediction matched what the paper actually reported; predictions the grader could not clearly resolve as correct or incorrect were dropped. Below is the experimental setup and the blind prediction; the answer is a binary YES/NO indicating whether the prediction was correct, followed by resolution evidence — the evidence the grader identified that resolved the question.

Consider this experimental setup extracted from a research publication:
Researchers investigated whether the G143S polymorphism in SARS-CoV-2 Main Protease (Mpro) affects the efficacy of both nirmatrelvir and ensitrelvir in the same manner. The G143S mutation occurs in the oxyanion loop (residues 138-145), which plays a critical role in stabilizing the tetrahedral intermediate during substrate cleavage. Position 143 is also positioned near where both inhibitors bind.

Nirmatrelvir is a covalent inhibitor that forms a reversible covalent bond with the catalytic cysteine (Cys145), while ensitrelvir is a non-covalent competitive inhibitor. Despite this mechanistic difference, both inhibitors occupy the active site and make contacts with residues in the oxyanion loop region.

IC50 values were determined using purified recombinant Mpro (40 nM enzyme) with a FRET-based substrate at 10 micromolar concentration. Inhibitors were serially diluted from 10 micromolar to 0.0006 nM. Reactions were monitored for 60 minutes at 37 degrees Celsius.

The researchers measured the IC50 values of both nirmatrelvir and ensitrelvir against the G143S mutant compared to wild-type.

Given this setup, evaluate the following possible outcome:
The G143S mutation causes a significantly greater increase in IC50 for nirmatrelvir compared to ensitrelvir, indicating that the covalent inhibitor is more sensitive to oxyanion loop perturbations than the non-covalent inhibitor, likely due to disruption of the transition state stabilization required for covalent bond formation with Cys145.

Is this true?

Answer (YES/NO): YES